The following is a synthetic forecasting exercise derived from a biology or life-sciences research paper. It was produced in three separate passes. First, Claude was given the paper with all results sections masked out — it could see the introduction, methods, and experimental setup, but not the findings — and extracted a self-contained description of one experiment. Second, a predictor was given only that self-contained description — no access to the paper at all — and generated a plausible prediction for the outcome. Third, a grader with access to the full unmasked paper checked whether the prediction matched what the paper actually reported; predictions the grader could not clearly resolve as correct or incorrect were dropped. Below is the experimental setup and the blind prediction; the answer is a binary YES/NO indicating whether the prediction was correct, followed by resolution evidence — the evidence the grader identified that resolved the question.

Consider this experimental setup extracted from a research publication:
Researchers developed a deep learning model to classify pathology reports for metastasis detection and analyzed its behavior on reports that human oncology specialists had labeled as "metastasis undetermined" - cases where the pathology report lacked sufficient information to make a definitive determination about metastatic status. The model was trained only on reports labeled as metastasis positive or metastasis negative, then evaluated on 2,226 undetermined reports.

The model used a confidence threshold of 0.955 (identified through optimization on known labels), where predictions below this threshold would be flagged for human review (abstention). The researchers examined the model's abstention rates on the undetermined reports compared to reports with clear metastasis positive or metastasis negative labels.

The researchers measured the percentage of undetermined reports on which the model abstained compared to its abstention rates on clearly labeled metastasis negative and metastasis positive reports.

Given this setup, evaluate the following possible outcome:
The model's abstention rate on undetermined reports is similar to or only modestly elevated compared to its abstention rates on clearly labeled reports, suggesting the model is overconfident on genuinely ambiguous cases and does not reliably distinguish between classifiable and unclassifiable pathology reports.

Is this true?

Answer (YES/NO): NO